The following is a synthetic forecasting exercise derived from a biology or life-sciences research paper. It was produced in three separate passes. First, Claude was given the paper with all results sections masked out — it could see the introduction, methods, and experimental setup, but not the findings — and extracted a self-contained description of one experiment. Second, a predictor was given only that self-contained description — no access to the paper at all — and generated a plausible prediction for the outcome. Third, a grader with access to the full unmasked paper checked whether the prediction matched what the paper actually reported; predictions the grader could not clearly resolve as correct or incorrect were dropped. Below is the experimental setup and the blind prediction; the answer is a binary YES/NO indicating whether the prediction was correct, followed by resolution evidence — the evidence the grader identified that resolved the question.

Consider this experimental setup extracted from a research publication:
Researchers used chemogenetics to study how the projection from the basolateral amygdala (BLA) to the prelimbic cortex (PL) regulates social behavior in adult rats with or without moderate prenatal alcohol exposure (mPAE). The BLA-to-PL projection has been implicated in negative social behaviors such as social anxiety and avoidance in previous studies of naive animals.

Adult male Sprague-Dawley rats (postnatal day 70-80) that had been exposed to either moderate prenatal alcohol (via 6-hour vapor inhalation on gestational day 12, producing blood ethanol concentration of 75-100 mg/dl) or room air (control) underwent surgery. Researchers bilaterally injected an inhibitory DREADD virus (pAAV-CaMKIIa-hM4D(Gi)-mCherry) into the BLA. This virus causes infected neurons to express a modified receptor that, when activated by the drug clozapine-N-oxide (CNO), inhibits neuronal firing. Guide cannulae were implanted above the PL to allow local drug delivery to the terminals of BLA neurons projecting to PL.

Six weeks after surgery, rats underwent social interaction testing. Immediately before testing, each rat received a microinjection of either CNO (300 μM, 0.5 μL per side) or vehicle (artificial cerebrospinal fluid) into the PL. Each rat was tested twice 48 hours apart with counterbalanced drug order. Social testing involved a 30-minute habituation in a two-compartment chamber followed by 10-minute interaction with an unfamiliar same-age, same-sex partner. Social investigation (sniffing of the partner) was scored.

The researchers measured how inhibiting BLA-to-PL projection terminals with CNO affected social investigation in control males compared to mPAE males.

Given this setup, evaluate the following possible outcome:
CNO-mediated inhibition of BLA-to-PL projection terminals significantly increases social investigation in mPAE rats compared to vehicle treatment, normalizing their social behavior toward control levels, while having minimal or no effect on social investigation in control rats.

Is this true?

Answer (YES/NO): NO